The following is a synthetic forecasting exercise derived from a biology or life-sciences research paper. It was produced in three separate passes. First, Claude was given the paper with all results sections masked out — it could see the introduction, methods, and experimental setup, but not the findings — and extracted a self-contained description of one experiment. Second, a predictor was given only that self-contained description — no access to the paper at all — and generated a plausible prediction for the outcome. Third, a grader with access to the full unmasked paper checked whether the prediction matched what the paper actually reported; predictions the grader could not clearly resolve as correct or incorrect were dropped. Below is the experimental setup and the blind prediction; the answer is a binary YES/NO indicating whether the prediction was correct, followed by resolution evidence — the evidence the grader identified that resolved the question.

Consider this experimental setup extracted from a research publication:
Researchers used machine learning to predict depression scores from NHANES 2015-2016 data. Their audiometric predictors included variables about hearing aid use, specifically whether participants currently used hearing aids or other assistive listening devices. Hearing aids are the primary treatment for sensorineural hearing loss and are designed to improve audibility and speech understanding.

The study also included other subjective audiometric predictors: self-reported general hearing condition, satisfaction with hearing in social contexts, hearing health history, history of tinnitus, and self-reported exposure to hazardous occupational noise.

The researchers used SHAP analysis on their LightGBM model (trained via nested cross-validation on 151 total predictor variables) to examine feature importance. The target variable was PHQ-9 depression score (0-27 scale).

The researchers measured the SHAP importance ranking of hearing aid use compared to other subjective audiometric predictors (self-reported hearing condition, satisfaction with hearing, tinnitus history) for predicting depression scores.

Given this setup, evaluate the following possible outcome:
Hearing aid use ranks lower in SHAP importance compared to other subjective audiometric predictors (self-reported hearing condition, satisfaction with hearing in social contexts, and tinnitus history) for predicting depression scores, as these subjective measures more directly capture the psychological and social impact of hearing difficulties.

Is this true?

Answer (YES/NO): YES